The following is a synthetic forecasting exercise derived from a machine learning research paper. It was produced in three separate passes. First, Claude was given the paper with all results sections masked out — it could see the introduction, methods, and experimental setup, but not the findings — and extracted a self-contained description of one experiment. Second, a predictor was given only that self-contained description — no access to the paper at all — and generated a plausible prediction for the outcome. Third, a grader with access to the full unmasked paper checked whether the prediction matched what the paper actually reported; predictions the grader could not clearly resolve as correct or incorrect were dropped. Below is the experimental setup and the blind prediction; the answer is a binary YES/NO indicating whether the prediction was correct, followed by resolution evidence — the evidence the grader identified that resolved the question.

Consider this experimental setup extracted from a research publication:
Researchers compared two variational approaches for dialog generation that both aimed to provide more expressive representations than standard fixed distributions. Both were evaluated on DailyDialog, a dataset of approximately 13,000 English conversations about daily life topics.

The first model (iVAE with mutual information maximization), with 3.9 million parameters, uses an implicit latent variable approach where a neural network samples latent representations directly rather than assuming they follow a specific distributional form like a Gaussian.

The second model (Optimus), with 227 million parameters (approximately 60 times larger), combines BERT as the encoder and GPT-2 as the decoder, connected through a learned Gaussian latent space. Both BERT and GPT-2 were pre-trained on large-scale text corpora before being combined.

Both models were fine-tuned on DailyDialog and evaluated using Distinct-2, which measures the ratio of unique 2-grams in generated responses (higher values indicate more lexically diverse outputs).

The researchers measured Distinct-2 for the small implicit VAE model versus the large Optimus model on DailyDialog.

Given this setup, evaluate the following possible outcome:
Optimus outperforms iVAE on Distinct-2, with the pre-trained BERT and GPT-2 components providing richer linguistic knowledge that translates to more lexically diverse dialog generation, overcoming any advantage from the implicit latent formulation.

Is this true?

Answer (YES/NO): YES